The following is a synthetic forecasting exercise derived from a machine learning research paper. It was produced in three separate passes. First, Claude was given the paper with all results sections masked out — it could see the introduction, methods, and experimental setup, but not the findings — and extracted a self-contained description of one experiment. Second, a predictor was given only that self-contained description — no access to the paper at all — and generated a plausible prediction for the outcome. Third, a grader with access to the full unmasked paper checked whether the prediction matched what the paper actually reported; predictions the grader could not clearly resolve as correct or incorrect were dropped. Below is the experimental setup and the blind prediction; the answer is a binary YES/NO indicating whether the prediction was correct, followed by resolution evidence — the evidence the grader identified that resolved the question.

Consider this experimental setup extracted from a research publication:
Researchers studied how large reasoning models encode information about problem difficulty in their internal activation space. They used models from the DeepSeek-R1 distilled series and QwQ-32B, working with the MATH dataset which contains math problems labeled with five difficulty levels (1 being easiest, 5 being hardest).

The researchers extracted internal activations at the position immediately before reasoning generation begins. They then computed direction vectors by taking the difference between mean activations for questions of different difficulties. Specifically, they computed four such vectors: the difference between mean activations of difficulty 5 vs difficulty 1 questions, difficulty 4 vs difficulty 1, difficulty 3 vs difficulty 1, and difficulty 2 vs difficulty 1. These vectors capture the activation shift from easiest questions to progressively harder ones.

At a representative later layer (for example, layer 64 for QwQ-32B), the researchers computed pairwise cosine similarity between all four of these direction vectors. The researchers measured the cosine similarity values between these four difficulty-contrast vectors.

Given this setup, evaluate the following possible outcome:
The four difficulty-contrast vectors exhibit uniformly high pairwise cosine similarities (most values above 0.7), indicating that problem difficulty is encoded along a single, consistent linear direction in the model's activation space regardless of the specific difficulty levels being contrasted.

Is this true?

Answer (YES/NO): YES